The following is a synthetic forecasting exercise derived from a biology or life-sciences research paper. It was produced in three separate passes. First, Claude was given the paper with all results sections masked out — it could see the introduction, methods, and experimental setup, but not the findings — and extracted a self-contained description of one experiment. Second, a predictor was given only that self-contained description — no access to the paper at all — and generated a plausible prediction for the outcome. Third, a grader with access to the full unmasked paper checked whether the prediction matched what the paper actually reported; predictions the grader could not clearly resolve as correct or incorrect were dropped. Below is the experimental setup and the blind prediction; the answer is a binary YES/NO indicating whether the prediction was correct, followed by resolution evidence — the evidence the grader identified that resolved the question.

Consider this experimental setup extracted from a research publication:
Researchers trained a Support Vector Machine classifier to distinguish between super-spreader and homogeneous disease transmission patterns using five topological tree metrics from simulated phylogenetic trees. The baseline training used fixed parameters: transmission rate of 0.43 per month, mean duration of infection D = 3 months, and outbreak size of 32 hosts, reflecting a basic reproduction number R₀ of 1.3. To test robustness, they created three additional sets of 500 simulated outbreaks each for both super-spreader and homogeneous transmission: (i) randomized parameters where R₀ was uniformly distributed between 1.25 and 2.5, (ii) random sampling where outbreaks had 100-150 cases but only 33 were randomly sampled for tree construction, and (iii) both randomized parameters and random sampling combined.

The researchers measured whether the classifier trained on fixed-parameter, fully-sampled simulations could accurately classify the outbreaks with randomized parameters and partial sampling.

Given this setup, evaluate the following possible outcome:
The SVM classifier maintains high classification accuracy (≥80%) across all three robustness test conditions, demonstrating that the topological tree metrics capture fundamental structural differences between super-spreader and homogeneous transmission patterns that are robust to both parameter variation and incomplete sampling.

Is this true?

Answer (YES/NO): NO